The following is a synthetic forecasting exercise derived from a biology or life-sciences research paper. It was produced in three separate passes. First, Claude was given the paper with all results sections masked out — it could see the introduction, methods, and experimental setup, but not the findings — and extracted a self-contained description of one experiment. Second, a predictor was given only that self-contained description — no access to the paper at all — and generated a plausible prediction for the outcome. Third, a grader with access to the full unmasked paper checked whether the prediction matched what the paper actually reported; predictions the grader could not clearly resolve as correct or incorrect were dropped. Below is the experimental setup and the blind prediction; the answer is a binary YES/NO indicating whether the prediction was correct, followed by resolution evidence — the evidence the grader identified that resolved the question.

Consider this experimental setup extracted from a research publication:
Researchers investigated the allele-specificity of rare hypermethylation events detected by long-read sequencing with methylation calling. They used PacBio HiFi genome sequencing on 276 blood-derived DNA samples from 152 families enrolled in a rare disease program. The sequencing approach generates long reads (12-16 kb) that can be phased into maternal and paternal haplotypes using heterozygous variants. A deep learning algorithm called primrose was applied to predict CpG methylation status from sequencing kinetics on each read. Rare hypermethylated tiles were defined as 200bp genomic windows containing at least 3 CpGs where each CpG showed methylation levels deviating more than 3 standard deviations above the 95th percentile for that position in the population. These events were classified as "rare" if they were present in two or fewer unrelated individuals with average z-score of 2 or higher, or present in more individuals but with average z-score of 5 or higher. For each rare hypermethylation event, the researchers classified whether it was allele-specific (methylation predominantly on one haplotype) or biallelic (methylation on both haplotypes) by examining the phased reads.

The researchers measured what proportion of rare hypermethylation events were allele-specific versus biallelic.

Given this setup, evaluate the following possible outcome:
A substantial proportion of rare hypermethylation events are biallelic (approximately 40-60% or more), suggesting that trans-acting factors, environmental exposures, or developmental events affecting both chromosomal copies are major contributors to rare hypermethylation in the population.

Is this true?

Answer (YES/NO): NO